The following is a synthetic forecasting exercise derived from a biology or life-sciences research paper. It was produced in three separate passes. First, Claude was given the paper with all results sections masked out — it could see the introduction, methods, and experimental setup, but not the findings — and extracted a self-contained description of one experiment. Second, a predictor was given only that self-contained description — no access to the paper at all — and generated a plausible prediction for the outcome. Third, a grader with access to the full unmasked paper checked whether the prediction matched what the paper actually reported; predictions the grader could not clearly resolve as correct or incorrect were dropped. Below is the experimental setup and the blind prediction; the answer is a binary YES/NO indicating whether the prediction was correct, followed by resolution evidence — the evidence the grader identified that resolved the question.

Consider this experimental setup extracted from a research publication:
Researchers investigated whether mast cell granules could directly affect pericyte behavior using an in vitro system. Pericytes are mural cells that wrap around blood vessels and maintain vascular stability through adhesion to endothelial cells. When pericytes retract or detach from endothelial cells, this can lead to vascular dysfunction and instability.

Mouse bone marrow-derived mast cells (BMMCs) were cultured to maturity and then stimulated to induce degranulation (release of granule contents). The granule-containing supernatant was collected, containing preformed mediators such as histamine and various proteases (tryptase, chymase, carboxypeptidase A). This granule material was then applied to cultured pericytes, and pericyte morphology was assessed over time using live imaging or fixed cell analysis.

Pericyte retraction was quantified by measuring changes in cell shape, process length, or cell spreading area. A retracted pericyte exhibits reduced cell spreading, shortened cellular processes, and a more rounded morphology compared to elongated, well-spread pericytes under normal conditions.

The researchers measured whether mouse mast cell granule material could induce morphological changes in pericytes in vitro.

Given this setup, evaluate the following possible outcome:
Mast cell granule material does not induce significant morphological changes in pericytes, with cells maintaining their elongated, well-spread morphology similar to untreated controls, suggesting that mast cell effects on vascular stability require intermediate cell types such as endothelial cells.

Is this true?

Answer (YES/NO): NO